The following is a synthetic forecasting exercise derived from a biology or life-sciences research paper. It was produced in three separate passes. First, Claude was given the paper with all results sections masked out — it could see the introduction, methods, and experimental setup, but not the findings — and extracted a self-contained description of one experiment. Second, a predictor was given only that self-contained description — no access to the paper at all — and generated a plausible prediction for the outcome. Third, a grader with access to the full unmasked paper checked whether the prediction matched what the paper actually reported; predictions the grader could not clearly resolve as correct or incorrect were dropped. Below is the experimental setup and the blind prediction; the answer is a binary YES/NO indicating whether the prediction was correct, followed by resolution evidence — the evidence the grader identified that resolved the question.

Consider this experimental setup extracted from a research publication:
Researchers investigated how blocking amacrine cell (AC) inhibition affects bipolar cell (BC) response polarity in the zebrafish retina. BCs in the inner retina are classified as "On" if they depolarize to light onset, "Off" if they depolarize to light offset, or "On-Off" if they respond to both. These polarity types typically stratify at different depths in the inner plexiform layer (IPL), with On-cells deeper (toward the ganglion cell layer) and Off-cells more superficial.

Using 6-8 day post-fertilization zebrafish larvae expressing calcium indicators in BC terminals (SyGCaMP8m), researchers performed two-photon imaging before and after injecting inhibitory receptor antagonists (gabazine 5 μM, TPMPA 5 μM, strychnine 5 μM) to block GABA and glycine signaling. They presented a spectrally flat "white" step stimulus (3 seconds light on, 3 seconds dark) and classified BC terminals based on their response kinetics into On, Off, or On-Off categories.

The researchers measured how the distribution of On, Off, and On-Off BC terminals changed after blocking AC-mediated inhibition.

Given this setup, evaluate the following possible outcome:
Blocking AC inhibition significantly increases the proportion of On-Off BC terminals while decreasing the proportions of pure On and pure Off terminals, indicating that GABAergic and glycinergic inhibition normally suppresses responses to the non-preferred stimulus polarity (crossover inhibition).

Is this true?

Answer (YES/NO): NO